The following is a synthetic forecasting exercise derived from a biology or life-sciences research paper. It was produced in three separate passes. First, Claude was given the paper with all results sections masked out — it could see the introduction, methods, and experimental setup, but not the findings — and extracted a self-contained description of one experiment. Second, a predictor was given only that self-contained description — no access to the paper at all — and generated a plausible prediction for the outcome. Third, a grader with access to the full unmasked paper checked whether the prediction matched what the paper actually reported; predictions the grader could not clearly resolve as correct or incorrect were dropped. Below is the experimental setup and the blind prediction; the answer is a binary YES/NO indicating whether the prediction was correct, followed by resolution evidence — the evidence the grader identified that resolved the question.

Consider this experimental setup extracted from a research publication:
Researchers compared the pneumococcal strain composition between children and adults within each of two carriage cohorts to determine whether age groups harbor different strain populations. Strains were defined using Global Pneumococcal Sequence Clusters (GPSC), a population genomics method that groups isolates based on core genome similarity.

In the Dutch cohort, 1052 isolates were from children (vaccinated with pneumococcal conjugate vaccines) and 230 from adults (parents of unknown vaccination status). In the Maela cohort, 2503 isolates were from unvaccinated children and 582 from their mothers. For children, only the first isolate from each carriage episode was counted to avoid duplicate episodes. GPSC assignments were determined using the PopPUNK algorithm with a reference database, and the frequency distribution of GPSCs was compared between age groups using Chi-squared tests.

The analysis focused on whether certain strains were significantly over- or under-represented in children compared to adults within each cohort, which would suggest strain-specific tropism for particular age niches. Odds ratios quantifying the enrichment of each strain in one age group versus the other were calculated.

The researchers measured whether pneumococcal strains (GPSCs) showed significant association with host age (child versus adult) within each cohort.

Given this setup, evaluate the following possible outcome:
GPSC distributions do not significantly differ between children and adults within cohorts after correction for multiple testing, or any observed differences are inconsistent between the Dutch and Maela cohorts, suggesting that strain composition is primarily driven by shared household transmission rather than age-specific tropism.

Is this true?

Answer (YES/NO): NO